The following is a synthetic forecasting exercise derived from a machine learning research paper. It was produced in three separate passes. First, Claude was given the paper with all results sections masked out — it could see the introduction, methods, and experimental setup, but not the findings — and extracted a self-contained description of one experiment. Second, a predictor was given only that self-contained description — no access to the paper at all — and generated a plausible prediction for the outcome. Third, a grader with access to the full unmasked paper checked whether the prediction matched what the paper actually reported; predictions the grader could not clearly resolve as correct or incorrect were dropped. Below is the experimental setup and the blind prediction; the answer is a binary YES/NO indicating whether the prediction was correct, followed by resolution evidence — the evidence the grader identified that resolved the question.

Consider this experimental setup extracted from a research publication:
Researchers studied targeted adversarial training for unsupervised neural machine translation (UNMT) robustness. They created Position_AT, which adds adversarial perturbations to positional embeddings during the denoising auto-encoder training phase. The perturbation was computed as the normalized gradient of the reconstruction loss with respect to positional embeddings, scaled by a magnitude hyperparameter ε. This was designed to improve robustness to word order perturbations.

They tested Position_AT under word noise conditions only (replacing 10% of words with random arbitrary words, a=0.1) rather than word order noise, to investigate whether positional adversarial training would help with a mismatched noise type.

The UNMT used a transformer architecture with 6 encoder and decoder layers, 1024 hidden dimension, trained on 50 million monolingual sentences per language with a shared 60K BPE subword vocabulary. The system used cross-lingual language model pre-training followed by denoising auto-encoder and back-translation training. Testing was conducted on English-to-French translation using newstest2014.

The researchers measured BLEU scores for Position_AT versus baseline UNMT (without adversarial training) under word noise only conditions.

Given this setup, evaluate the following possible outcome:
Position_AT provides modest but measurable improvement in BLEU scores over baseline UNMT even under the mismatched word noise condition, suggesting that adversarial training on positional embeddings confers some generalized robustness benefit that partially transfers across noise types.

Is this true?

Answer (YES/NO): YES